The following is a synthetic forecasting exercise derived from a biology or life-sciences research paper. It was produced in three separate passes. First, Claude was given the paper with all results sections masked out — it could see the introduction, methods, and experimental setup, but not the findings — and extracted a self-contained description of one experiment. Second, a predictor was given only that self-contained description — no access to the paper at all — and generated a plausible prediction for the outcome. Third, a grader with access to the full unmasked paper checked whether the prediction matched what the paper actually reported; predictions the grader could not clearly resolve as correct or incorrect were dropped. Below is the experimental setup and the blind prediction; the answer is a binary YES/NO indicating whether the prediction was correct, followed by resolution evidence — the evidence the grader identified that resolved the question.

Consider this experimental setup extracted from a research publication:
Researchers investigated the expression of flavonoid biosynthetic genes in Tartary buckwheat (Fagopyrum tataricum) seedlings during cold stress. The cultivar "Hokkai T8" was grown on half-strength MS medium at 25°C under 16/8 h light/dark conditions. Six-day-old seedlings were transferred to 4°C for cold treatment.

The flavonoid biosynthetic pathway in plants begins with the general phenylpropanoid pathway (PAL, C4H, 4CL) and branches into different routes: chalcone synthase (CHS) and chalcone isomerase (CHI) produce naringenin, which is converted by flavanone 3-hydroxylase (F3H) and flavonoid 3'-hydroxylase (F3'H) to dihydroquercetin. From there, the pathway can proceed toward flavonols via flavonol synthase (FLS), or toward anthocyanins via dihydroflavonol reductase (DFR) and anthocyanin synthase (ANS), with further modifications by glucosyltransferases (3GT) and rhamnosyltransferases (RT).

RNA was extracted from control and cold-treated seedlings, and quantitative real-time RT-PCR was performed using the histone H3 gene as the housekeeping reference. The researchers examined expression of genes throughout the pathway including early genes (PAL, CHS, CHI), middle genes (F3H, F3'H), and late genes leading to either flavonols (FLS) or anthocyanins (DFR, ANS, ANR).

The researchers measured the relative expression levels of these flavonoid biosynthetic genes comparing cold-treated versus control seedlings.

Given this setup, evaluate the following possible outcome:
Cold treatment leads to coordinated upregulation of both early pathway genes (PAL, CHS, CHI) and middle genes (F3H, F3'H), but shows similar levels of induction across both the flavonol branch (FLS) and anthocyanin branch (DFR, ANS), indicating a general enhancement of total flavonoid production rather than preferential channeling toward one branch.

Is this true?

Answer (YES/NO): NO